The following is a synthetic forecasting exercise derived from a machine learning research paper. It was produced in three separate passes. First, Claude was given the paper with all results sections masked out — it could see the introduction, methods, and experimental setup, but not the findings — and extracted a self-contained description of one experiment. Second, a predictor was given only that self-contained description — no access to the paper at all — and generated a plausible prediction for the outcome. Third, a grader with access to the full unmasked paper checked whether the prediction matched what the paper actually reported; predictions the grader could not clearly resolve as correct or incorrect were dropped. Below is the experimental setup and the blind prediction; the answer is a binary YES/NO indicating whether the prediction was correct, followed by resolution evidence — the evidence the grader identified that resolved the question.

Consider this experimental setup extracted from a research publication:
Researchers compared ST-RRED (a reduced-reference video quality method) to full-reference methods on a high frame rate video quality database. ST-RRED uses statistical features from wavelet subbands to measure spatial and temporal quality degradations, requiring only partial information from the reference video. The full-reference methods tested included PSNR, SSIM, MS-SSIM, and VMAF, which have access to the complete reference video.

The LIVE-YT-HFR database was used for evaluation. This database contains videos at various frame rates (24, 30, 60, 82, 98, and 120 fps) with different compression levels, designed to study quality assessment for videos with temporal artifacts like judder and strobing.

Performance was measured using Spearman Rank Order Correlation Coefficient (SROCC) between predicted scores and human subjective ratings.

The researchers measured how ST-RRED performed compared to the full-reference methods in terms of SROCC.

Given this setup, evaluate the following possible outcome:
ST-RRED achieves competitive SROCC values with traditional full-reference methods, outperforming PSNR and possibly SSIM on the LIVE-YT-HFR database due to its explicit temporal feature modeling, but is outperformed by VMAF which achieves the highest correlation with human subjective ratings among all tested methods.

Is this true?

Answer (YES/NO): NO